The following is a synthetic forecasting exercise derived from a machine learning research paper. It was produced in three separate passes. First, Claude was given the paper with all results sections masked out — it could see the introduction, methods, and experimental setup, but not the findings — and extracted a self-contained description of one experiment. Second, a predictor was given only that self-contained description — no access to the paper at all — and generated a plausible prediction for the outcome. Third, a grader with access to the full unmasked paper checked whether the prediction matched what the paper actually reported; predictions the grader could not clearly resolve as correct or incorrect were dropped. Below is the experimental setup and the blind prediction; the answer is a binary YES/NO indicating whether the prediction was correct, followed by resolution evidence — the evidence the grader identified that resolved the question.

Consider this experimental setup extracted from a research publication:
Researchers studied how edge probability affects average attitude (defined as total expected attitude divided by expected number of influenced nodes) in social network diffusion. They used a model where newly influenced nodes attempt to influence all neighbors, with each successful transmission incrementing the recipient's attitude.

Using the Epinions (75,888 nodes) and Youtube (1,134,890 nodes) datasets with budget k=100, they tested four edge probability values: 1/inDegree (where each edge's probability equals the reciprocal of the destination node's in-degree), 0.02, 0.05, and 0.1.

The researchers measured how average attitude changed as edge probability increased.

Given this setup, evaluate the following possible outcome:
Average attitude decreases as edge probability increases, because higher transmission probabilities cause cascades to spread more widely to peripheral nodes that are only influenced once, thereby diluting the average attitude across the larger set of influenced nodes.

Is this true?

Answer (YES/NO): NO